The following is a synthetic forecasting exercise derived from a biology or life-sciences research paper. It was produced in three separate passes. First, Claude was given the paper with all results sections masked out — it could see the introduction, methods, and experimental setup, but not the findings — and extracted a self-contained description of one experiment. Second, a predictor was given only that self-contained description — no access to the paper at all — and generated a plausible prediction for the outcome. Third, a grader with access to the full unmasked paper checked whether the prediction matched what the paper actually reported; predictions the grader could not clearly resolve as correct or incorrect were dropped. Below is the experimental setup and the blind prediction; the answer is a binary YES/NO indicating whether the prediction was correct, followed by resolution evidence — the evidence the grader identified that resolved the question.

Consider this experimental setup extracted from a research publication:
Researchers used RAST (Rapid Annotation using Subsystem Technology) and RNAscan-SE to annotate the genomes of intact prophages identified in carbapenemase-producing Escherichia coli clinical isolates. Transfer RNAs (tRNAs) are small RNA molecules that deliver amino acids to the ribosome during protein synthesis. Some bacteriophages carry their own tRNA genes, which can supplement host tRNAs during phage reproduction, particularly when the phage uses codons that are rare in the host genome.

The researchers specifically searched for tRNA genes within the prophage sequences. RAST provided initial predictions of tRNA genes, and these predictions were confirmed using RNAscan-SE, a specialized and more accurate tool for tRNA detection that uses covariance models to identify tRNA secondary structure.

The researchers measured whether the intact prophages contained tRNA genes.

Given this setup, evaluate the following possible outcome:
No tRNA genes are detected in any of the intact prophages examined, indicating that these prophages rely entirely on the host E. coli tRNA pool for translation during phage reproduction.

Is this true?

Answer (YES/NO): NO